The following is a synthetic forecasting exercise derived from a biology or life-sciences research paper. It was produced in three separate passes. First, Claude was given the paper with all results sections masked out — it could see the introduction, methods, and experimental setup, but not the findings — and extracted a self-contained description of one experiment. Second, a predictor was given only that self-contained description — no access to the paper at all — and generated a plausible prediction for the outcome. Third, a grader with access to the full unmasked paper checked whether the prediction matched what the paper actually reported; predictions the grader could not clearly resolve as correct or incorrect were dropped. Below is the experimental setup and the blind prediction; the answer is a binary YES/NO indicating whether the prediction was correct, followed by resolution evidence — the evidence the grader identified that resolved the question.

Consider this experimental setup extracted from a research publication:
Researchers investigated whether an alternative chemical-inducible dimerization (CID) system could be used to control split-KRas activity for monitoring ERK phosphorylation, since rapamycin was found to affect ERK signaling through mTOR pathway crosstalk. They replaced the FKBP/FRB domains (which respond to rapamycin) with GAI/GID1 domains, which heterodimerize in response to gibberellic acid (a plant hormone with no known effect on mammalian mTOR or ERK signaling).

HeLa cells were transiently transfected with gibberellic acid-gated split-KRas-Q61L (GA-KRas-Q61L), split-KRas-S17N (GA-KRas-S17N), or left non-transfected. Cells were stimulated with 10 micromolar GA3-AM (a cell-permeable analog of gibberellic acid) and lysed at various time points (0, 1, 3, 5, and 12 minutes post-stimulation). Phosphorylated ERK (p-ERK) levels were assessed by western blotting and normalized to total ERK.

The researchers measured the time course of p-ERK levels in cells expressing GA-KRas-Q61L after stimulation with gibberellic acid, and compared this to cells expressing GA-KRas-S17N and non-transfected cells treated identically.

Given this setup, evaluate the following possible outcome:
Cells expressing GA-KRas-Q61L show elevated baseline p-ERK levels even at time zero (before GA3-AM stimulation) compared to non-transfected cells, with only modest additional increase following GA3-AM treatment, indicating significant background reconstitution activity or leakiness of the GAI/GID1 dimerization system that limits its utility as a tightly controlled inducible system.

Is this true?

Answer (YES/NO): NO